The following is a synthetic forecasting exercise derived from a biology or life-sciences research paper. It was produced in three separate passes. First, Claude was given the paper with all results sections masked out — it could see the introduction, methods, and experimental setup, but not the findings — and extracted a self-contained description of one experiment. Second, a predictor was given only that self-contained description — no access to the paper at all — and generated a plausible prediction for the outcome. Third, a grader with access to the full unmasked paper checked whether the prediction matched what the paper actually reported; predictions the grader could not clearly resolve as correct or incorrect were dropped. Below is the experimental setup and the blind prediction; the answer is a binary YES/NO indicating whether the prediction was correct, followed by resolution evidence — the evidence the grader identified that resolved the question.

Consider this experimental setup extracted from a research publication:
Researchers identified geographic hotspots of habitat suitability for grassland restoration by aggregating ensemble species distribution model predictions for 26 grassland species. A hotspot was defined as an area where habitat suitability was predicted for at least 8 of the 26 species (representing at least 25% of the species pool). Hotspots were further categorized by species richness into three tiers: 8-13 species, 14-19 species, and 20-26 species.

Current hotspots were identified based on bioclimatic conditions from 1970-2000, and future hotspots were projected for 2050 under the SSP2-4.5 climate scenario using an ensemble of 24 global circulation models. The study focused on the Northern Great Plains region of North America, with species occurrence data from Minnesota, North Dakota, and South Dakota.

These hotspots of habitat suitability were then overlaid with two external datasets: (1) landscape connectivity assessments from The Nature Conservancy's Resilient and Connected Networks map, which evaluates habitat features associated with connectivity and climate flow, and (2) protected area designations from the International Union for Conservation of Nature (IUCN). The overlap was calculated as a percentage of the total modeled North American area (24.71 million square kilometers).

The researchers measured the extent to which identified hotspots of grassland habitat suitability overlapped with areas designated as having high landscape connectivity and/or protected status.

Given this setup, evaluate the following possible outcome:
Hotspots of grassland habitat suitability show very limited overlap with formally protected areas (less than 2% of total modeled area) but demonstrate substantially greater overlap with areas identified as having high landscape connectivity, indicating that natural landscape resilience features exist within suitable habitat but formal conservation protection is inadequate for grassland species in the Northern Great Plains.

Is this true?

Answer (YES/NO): NO